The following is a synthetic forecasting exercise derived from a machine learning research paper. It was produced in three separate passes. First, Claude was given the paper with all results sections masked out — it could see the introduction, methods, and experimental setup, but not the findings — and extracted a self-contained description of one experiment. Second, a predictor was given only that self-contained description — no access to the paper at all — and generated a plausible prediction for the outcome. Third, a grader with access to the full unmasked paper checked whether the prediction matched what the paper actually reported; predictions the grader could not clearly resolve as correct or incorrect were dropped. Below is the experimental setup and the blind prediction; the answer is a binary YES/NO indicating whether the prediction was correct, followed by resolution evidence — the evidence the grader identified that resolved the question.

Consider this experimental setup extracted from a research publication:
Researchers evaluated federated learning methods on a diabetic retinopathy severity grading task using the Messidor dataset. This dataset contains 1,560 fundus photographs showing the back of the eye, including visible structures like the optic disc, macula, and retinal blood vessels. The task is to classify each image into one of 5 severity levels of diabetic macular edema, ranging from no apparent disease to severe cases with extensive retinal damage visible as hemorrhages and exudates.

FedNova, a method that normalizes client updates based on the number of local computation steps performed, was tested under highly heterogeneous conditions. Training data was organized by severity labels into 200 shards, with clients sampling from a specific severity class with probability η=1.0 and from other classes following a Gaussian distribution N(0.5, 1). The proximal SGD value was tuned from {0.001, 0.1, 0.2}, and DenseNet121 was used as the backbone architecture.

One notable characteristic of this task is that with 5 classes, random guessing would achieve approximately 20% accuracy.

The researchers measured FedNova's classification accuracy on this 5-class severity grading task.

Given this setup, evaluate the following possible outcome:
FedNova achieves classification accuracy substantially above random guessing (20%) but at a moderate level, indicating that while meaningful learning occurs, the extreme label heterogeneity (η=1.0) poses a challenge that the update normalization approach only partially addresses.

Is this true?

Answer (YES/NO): YES